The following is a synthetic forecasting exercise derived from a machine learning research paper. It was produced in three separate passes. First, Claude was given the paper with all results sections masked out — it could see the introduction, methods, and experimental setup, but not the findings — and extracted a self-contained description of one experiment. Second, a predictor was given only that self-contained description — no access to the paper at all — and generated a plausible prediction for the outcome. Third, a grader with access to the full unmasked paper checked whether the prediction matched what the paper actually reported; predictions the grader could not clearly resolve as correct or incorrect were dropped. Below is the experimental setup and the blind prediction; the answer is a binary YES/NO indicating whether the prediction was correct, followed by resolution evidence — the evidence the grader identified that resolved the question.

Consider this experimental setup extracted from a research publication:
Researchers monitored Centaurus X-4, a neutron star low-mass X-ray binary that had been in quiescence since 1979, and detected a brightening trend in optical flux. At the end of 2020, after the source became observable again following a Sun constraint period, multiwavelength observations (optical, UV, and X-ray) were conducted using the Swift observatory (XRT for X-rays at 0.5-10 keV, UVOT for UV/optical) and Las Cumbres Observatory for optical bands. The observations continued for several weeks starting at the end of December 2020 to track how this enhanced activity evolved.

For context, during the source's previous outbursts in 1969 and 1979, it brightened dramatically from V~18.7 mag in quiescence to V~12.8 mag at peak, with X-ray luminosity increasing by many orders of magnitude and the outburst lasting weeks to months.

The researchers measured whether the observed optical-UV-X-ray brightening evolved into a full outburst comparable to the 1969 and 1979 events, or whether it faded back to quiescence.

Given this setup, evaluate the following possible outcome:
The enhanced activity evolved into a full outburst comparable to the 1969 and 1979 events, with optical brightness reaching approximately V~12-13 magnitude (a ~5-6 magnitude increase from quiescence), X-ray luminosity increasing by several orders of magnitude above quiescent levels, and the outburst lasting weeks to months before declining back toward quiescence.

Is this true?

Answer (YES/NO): NO